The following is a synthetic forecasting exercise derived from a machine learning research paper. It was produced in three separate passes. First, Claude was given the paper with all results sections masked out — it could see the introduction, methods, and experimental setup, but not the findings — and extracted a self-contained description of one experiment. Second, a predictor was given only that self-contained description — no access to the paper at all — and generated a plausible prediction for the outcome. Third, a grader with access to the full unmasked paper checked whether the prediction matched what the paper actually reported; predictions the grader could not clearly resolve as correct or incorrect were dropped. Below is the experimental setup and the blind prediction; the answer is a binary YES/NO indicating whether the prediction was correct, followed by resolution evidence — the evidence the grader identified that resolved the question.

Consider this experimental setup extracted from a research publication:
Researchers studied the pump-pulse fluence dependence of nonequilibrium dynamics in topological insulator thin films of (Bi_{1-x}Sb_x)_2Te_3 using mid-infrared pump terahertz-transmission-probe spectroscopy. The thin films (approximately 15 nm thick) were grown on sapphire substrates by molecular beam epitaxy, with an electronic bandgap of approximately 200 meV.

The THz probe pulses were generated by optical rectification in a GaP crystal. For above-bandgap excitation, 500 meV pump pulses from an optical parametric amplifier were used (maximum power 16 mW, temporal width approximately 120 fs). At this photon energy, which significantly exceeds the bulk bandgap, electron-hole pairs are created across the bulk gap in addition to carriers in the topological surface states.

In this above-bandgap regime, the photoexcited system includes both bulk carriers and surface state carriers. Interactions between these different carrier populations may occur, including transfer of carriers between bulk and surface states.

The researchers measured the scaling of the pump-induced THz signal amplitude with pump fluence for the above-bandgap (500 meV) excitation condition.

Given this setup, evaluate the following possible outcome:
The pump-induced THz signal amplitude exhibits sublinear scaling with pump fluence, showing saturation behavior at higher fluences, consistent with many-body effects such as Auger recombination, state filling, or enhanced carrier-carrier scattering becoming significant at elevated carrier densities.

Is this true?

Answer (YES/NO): YES